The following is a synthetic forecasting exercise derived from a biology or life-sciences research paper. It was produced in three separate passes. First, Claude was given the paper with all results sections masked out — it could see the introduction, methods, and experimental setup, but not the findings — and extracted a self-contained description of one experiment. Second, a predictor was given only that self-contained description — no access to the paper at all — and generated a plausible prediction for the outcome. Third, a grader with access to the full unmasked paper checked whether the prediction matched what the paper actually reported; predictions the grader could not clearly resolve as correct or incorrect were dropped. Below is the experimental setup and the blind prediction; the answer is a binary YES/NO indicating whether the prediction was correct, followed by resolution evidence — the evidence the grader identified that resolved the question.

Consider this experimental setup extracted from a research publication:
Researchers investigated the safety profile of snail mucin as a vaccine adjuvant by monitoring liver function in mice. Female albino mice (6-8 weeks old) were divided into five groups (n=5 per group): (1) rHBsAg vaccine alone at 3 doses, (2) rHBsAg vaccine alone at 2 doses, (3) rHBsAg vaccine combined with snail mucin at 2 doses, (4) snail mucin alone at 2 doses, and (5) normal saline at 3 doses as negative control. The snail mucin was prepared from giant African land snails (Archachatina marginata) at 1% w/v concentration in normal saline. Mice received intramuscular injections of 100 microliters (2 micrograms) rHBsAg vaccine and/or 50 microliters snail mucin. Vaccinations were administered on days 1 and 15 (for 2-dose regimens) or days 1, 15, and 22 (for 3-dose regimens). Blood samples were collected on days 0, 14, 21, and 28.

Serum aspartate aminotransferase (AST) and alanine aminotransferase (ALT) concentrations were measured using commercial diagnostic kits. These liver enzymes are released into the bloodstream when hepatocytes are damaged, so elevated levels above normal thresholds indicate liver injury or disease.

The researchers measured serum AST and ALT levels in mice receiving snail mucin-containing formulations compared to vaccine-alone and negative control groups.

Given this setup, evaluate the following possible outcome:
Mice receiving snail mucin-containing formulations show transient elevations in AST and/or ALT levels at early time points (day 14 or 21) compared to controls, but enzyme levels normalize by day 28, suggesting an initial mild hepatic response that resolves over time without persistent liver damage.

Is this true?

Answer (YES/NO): NO